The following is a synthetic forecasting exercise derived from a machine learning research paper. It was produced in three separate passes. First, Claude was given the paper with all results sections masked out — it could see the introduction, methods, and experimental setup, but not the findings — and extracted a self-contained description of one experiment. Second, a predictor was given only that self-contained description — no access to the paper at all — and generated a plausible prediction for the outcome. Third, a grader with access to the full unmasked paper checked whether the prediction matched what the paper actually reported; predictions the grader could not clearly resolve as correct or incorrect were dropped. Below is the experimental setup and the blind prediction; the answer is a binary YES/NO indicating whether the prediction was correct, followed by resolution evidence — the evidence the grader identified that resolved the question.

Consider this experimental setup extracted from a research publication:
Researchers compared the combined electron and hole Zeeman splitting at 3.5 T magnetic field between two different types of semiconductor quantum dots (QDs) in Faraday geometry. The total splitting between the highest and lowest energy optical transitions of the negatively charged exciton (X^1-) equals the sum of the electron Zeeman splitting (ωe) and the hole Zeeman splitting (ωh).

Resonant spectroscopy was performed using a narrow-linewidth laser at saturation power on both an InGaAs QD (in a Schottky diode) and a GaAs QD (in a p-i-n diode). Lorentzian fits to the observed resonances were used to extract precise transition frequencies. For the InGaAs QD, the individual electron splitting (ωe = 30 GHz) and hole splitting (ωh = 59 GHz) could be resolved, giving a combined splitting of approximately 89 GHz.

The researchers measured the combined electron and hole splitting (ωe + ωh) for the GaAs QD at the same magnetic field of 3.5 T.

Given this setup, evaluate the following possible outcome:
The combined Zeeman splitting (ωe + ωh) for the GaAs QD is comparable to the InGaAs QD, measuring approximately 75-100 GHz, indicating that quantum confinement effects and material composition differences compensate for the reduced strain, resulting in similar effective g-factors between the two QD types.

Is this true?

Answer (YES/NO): YES